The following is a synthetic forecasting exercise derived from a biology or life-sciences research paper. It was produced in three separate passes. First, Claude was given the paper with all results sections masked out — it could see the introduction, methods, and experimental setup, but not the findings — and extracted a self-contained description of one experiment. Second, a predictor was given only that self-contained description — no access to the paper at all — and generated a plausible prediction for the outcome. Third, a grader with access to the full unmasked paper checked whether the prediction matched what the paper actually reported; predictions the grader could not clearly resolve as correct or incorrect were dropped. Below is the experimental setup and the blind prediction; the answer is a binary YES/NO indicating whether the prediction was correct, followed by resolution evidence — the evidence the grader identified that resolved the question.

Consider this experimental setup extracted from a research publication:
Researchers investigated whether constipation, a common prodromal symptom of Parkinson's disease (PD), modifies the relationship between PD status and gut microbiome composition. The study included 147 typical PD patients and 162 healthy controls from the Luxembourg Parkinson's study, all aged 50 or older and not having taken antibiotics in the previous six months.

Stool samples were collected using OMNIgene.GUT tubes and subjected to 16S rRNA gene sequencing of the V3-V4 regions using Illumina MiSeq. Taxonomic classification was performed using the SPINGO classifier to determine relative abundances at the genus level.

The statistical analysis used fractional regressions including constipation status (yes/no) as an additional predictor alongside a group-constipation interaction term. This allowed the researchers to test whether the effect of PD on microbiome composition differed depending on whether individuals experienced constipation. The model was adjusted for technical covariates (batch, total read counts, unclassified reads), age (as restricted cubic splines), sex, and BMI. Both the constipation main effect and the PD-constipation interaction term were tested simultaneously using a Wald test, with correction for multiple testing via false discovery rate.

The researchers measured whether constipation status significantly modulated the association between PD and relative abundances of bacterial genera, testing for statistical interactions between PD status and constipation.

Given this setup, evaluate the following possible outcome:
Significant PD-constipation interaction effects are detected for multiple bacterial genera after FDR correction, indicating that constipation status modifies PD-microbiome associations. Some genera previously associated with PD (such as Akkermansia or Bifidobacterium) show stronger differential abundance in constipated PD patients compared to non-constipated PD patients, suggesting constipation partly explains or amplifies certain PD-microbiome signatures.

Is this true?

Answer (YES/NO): NO